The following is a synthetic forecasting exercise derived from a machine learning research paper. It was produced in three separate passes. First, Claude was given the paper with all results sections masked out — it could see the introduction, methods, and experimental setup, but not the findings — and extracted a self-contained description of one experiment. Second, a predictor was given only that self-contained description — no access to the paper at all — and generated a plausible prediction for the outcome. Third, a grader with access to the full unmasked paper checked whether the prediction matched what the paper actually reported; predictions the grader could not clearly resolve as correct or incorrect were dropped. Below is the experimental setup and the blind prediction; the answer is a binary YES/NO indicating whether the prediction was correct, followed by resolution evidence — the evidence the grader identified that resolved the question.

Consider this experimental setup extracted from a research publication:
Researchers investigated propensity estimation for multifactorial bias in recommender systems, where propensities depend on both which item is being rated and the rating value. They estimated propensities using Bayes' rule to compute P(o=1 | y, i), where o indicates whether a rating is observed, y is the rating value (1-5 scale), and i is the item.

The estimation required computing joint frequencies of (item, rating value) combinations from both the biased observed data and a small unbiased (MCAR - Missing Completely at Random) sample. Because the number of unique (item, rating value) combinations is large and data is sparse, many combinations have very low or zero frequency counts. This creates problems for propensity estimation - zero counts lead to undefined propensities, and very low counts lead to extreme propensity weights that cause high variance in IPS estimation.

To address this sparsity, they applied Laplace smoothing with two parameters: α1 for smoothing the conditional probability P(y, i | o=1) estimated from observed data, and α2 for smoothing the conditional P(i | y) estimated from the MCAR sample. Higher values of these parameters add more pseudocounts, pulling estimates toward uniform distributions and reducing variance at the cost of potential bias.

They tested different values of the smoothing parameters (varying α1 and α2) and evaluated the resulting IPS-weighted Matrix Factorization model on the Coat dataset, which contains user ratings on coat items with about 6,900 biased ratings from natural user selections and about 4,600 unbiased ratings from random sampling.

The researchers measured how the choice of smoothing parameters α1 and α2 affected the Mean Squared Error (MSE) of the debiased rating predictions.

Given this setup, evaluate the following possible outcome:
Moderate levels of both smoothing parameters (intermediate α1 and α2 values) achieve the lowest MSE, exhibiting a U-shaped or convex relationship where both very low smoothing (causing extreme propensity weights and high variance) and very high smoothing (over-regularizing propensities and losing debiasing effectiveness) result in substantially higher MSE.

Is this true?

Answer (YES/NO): NO